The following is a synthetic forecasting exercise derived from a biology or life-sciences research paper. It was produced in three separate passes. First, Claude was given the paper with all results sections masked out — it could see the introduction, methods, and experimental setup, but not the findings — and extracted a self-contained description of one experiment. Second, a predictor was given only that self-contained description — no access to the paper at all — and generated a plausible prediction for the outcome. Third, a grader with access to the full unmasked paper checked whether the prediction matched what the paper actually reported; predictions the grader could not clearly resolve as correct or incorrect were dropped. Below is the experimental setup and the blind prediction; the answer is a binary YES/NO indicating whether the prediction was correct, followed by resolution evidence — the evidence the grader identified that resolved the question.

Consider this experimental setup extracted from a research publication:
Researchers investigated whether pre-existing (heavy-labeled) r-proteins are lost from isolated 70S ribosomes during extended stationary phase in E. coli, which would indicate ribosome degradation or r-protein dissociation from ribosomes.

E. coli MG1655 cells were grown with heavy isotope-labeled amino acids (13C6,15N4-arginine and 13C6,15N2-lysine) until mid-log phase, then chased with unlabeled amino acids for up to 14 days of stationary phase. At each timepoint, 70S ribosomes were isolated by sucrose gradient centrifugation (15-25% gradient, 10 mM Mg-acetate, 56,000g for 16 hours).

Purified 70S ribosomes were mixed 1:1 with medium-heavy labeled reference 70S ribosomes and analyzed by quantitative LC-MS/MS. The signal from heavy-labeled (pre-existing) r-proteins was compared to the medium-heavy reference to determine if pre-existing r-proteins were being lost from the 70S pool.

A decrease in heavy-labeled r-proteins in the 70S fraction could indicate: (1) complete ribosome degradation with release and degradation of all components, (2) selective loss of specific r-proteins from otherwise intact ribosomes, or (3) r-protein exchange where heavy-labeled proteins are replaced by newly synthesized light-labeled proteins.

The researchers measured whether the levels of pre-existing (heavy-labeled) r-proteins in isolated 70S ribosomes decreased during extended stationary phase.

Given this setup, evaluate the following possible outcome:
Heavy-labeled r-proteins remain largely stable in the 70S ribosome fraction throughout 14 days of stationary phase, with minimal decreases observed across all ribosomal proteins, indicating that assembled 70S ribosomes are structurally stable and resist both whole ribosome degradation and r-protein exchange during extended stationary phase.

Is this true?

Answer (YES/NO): NO